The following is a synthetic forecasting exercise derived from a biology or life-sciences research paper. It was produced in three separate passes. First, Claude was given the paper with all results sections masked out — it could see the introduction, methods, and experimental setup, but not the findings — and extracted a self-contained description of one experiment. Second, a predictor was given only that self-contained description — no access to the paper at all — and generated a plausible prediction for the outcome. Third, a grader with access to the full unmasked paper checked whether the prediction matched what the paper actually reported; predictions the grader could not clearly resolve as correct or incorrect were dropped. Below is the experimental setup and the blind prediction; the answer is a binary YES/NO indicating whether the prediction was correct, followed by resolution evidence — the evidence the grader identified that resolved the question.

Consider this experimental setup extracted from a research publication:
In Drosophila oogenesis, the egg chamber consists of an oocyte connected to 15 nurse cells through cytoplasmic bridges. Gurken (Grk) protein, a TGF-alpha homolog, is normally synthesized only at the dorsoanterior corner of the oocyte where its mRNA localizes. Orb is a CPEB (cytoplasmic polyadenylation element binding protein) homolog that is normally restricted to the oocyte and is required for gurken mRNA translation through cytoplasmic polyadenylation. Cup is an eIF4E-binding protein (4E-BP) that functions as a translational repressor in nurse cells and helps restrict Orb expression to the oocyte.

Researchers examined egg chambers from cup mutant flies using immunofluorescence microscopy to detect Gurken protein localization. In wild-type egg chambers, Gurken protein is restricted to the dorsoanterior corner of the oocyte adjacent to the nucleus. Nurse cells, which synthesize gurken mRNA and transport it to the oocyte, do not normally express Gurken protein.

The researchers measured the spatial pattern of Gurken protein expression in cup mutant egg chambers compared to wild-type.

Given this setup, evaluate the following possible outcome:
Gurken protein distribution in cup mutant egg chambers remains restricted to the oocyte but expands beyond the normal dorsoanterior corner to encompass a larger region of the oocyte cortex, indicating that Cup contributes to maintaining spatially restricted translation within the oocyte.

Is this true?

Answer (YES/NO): NO